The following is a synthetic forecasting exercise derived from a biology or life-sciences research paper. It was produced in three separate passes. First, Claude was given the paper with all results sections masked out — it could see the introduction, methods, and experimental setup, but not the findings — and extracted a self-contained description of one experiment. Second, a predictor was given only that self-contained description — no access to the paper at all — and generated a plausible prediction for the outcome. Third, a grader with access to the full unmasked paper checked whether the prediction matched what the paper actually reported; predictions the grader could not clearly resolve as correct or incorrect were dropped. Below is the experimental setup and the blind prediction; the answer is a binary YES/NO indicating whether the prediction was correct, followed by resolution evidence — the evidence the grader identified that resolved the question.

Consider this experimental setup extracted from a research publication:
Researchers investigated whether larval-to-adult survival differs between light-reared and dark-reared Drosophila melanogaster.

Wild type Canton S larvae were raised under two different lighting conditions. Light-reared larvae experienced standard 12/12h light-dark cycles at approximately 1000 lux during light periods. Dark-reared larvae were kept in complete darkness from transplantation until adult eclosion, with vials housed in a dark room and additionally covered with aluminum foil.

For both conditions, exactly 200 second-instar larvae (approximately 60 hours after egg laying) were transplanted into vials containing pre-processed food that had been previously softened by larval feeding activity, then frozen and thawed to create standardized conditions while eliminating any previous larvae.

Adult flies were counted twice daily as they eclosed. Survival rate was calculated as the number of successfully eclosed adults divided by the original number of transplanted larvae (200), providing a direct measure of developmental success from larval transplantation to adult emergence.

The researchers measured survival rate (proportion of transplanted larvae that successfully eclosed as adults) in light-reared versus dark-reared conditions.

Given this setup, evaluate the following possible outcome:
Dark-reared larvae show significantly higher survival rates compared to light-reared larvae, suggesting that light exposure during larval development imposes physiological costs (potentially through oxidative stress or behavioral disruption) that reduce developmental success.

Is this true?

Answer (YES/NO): NO